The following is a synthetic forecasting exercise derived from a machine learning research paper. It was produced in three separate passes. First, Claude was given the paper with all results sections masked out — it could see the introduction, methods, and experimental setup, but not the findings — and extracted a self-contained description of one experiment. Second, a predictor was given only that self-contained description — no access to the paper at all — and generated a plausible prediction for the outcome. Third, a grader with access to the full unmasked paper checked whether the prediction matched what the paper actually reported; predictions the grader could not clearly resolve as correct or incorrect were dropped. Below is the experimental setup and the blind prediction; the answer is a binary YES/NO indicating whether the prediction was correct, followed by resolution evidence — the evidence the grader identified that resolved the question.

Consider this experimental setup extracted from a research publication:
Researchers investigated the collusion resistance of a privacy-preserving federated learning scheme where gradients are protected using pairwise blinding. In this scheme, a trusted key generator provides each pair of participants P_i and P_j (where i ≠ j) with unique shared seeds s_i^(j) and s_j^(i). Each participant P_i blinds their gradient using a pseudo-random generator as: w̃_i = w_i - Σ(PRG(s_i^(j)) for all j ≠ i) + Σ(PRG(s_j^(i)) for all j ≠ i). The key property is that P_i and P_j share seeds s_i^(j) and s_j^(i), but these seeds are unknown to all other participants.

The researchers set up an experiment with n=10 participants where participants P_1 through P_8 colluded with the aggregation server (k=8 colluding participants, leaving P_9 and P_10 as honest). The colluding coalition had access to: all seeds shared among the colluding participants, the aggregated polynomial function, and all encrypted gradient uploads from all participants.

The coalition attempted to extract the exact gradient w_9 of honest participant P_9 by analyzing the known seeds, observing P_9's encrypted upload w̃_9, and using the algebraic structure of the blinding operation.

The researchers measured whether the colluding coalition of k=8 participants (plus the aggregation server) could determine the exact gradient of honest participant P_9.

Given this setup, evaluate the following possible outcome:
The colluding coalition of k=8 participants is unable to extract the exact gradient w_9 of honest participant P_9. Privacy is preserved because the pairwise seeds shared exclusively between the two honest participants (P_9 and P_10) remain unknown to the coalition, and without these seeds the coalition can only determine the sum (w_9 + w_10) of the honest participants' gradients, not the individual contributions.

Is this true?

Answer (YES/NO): YES